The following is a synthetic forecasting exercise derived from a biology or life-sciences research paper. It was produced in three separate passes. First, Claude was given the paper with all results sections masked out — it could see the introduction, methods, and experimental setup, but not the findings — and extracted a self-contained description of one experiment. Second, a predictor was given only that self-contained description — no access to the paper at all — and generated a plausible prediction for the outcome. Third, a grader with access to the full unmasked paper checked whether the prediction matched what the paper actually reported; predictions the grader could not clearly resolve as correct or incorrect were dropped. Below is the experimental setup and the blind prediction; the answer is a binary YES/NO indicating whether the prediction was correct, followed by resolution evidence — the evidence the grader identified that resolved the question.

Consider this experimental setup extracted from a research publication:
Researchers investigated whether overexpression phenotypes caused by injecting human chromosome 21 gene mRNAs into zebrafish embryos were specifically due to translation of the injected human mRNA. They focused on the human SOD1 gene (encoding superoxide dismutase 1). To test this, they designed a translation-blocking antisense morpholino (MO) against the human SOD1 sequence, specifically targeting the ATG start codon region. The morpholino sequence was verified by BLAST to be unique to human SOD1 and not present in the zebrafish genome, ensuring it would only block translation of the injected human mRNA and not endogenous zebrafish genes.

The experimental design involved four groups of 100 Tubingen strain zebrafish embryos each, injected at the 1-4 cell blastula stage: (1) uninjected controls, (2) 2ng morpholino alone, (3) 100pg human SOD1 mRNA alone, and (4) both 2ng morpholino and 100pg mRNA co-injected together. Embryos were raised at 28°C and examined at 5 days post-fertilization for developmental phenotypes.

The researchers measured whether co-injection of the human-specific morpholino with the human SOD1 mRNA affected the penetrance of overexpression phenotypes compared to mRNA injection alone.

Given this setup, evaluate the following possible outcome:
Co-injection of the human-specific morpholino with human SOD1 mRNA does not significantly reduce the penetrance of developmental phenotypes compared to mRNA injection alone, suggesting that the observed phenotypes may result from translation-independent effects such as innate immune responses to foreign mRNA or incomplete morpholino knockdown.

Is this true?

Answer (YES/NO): NO